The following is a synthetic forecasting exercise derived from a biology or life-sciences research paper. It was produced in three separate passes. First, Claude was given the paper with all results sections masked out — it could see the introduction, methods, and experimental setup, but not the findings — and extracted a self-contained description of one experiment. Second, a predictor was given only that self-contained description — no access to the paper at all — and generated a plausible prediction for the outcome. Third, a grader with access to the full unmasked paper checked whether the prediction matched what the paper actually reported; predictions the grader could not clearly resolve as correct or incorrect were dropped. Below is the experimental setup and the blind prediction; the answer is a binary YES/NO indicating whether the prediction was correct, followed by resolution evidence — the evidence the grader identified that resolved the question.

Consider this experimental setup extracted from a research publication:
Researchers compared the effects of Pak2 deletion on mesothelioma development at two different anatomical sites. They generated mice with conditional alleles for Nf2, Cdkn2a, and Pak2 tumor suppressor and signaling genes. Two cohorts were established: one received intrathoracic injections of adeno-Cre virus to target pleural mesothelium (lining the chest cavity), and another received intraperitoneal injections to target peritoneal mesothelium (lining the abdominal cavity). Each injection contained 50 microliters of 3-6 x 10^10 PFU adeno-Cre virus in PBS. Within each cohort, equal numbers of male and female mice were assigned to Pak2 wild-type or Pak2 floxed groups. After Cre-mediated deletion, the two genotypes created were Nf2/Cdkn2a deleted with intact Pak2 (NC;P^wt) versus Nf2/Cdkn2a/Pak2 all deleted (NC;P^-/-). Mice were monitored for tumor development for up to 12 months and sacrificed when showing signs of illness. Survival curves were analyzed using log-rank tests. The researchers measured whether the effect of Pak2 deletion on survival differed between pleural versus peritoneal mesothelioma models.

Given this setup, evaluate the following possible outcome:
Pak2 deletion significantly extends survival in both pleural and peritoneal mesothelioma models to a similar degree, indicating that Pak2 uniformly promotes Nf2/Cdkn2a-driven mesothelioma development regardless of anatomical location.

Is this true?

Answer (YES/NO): YES